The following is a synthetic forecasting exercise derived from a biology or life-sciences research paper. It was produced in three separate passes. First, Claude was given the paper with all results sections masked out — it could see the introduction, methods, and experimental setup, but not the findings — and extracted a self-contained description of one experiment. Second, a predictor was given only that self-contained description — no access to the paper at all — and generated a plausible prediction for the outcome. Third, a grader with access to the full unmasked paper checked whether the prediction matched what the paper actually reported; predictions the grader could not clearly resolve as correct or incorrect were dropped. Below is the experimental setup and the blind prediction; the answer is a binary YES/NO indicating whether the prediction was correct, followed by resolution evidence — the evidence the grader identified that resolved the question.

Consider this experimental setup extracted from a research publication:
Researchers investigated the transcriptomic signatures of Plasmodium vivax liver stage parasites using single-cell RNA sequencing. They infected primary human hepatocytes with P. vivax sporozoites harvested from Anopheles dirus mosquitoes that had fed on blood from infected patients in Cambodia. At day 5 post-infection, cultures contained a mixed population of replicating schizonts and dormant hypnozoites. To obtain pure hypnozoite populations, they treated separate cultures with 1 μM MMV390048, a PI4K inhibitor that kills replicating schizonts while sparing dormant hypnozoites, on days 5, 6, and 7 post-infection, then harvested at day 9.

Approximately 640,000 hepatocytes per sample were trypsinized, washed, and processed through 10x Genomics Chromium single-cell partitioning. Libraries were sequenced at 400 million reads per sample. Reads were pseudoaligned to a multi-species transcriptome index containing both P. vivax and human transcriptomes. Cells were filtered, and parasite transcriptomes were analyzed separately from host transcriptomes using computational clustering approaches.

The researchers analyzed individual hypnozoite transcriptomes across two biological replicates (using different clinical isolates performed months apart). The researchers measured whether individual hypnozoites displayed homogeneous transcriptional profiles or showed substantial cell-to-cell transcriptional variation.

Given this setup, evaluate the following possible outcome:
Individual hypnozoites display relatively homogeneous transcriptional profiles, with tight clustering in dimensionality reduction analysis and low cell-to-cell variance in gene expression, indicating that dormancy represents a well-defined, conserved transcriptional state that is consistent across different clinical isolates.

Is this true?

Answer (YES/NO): NO